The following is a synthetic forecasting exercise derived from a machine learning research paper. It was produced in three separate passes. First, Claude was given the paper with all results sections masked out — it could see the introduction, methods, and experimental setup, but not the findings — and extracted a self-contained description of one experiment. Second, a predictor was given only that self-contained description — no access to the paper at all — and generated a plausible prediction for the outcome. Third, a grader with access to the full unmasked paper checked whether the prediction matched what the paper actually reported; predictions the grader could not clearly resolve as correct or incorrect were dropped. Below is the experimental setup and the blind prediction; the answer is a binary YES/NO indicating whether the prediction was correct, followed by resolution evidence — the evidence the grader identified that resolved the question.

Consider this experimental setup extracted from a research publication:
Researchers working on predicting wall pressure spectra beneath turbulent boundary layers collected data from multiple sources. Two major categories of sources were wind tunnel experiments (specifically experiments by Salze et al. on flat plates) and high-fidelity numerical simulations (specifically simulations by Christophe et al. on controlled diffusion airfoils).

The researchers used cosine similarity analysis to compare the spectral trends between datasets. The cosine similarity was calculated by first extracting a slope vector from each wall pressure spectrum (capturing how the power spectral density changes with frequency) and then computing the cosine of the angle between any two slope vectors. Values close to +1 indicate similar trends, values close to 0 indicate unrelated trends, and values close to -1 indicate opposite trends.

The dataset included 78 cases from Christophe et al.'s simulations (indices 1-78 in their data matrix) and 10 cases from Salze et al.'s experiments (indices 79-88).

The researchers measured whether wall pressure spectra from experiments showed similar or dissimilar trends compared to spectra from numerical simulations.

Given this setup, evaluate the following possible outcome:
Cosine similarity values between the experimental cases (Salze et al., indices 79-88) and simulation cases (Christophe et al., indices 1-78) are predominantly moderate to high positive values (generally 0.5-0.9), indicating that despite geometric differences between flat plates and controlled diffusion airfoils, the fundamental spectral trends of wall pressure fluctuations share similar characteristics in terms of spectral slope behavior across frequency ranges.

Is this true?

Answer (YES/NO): NO